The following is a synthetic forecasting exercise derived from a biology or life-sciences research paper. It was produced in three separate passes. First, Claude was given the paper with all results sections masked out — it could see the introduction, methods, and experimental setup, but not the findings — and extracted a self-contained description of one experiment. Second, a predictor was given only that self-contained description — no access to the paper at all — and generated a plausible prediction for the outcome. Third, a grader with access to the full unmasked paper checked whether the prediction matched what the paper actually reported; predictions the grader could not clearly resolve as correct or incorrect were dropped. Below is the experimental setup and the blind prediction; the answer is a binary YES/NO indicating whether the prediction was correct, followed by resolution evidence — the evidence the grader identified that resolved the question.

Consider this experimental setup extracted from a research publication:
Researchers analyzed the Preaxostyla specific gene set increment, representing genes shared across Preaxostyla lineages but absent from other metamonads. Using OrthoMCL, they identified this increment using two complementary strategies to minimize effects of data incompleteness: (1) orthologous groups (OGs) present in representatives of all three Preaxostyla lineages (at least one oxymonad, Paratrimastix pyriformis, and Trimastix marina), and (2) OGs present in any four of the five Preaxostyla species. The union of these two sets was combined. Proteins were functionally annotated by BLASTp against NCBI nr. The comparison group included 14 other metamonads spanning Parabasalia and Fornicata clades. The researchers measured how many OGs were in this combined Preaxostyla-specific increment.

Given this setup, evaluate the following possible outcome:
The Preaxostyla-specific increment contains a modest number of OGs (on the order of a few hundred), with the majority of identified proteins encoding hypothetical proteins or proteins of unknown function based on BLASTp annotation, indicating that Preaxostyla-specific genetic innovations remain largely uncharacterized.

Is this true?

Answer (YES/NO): NO